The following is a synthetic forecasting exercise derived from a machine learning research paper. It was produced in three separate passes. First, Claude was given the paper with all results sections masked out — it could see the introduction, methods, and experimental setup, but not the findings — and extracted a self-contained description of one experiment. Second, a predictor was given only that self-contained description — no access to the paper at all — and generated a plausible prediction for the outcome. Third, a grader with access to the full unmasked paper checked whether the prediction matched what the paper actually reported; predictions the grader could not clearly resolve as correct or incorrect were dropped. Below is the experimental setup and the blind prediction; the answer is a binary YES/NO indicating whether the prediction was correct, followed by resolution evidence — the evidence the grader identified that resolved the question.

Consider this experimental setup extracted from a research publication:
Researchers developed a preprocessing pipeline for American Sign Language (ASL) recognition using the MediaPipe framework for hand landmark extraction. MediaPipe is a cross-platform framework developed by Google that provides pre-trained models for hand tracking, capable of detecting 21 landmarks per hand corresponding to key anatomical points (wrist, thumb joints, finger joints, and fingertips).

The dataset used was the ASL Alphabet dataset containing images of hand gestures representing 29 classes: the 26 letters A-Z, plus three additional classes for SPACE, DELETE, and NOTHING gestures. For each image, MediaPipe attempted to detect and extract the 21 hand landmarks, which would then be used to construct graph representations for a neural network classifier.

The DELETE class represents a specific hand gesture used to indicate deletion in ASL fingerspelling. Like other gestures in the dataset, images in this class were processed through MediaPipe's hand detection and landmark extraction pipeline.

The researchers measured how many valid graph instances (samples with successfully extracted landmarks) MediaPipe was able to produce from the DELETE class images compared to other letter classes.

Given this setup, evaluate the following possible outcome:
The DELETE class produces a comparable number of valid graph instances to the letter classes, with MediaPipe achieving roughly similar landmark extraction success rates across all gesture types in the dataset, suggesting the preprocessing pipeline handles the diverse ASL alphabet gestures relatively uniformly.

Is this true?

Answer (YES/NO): NO